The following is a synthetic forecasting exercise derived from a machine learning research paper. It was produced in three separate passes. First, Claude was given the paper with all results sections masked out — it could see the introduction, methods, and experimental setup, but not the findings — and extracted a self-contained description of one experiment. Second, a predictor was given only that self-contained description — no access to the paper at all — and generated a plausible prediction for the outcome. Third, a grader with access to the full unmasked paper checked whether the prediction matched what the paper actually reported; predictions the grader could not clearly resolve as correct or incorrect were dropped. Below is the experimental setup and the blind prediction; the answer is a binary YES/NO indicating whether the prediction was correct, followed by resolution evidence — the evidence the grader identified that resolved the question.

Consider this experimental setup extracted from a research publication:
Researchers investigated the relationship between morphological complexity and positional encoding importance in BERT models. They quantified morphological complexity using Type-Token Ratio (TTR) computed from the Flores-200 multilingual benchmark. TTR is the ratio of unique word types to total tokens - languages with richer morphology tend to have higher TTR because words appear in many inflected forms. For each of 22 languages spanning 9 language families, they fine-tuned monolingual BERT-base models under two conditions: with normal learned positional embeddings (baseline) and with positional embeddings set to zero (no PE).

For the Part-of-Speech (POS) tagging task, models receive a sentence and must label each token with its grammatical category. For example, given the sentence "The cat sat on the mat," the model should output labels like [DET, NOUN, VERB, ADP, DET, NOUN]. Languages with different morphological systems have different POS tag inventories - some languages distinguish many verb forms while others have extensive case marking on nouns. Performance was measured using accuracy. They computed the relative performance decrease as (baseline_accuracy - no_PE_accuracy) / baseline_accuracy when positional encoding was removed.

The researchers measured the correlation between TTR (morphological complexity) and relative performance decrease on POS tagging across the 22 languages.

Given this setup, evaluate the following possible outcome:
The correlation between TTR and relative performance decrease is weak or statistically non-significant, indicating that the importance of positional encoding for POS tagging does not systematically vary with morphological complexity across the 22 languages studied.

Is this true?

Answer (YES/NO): NO